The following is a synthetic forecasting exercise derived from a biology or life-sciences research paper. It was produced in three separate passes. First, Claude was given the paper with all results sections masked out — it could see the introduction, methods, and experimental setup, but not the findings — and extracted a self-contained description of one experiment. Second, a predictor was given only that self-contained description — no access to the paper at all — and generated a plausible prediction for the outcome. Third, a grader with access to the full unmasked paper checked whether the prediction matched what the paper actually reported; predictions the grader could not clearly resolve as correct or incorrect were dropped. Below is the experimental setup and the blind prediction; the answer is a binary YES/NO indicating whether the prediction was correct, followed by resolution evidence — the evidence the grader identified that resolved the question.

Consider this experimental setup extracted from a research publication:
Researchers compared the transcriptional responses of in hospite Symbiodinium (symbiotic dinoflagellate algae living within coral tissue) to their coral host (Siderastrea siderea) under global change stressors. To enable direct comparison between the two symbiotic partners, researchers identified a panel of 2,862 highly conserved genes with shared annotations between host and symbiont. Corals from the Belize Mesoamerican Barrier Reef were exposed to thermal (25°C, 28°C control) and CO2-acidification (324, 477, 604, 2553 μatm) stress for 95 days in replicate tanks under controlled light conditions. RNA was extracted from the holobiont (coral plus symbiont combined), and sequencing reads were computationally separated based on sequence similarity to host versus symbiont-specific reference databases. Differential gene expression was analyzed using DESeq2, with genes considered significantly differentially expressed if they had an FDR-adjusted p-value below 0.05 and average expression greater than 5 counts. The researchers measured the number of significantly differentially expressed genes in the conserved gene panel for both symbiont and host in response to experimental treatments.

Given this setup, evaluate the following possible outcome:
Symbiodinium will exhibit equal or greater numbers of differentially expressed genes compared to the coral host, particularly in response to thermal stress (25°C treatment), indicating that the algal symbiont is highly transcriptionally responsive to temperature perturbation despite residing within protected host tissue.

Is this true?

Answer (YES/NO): NO